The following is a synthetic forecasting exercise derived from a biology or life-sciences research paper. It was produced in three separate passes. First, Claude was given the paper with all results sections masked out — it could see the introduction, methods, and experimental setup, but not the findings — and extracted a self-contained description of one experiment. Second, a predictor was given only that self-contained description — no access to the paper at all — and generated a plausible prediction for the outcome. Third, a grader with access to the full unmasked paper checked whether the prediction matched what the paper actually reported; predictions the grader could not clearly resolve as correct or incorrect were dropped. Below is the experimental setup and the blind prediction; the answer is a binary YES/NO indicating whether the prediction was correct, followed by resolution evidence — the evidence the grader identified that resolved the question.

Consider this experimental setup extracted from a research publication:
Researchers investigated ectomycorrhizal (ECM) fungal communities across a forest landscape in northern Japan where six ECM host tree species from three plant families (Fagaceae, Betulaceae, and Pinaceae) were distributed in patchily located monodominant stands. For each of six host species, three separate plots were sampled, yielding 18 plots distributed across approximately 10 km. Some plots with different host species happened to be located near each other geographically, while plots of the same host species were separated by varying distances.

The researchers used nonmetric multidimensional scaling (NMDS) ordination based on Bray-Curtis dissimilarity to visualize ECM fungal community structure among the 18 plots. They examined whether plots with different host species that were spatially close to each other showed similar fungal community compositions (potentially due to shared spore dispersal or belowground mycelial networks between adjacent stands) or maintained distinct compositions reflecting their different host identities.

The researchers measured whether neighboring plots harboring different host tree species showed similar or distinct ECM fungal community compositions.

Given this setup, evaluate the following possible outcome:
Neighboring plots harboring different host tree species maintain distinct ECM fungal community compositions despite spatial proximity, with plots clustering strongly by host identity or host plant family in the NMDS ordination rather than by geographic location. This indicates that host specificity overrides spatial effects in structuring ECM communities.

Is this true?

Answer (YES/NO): NO